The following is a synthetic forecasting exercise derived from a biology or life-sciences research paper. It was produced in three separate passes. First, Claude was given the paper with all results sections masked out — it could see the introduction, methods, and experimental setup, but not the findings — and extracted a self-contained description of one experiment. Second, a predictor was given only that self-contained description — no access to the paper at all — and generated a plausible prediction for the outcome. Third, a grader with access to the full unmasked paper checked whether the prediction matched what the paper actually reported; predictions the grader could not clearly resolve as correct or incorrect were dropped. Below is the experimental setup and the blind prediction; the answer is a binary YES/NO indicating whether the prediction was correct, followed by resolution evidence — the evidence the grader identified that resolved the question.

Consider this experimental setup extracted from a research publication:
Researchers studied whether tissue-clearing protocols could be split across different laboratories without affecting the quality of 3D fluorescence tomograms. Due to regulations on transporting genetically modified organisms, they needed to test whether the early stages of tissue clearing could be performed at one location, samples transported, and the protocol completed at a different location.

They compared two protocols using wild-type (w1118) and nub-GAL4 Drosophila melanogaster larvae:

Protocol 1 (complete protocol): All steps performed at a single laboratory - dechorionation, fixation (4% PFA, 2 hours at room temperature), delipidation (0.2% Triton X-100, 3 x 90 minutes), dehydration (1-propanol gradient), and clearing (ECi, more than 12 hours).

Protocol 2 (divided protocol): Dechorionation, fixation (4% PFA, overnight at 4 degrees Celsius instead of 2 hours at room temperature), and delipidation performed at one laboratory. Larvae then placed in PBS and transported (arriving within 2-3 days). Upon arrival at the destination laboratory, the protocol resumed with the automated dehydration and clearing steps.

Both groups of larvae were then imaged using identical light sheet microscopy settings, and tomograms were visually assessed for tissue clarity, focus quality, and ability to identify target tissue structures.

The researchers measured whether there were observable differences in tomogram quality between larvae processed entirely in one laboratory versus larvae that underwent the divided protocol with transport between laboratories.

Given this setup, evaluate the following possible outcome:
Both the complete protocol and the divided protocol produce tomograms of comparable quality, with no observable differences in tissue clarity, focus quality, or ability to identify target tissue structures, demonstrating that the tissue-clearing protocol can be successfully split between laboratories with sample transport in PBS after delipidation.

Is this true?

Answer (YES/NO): YES